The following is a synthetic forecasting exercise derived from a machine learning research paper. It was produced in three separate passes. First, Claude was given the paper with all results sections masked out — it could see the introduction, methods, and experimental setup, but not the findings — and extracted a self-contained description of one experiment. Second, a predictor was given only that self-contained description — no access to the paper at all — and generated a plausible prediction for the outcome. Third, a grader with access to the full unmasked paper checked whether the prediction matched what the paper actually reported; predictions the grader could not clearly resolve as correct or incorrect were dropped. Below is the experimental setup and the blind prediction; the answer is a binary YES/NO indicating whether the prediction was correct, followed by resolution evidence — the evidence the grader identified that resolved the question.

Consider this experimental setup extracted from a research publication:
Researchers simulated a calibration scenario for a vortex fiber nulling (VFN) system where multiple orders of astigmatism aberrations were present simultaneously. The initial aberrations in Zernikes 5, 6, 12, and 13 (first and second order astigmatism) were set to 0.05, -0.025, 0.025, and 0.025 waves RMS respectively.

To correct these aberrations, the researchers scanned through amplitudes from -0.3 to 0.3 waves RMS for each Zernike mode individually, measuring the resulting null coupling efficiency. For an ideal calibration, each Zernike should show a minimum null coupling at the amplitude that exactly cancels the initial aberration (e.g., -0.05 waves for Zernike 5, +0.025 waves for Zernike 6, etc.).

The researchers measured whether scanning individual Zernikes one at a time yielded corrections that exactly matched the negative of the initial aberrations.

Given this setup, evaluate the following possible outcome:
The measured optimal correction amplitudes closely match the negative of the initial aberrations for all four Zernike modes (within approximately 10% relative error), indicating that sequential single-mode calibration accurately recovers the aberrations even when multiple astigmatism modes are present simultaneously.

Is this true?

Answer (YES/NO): NO